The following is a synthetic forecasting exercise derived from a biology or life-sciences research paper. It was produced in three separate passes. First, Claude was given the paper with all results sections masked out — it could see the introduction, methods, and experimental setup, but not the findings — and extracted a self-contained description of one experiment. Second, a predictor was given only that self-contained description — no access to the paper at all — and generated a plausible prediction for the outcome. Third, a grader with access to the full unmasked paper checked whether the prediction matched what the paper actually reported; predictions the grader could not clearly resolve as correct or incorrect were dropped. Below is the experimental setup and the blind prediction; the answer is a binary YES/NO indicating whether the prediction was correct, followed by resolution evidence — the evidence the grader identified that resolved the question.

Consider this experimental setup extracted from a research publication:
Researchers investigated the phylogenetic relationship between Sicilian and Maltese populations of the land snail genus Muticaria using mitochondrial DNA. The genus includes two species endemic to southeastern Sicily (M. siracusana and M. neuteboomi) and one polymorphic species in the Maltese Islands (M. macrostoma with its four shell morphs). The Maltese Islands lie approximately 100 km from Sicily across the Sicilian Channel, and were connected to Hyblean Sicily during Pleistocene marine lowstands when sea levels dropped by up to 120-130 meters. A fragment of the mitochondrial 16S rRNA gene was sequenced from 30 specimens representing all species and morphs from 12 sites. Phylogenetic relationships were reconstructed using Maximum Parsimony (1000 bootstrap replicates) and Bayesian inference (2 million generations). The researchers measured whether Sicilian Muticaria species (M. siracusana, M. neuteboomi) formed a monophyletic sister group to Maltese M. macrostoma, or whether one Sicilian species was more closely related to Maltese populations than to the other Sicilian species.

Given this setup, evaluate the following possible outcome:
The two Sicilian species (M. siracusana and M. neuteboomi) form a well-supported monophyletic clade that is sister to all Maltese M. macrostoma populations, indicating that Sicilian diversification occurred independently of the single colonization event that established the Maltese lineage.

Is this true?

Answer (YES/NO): NO